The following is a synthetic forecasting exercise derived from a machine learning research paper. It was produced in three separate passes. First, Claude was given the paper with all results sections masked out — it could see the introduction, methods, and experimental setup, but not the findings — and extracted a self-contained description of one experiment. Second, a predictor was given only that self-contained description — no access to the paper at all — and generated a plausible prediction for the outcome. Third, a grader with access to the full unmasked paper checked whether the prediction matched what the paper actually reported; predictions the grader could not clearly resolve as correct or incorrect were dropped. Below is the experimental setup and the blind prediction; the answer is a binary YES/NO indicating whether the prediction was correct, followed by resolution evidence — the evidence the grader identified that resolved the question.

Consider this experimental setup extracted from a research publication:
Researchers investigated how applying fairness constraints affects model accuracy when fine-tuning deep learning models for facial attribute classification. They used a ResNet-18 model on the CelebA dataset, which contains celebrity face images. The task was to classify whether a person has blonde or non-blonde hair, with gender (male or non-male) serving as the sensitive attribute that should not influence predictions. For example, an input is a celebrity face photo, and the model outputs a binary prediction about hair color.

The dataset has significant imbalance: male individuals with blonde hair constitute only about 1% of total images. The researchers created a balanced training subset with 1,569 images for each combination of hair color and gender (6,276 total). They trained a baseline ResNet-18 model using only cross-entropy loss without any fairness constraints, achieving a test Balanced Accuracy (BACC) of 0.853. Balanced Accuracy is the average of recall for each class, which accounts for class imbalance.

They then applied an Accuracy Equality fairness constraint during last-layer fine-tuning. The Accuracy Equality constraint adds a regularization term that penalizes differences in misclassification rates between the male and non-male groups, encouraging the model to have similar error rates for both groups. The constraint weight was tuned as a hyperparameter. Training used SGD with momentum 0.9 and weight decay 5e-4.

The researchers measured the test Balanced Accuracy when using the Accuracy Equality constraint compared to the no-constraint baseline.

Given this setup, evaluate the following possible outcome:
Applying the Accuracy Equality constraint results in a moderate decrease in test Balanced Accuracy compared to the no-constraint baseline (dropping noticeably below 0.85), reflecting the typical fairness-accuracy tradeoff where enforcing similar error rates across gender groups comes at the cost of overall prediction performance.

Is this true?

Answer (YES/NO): NO